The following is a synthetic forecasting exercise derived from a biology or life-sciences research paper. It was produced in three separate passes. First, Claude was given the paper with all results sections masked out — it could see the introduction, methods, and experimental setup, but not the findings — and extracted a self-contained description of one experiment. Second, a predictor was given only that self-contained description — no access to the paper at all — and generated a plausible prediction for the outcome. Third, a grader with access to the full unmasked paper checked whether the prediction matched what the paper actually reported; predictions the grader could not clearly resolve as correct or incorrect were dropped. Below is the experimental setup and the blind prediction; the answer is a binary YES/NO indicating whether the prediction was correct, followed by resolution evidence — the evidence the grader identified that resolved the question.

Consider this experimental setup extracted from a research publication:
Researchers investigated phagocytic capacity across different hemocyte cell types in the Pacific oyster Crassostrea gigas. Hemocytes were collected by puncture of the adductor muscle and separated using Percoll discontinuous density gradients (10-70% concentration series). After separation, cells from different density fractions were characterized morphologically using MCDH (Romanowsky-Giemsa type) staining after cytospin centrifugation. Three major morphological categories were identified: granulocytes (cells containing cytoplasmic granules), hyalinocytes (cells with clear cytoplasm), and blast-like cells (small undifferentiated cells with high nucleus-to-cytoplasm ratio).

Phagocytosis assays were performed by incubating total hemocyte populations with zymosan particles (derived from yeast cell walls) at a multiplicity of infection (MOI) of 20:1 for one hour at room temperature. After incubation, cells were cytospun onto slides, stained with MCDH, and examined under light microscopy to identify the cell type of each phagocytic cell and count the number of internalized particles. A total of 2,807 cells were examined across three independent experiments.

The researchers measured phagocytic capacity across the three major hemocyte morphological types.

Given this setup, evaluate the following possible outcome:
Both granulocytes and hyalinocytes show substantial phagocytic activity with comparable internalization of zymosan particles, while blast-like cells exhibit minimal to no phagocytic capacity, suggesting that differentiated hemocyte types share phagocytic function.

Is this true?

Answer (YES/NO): NO